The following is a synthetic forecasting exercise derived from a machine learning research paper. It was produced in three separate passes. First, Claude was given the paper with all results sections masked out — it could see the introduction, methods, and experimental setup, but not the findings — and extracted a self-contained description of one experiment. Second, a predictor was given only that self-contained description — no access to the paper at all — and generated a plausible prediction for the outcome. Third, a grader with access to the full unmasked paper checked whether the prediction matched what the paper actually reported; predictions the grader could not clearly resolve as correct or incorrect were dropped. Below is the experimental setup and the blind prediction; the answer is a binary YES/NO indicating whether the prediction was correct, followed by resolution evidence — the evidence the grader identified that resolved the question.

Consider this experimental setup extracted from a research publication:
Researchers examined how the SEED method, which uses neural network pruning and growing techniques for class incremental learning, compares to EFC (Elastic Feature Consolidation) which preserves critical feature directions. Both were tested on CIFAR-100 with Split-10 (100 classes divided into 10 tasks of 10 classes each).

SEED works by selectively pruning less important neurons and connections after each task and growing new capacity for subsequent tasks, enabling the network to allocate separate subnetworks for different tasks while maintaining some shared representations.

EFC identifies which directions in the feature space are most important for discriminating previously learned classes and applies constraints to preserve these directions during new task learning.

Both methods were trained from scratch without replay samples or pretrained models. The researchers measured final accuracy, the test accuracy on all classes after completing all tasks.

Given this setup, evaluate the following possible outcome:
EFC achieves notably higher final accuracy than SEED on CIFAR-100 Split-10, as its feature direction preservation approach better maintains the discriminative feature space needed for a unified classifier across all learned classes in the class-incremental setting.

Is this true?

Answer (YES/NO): NO